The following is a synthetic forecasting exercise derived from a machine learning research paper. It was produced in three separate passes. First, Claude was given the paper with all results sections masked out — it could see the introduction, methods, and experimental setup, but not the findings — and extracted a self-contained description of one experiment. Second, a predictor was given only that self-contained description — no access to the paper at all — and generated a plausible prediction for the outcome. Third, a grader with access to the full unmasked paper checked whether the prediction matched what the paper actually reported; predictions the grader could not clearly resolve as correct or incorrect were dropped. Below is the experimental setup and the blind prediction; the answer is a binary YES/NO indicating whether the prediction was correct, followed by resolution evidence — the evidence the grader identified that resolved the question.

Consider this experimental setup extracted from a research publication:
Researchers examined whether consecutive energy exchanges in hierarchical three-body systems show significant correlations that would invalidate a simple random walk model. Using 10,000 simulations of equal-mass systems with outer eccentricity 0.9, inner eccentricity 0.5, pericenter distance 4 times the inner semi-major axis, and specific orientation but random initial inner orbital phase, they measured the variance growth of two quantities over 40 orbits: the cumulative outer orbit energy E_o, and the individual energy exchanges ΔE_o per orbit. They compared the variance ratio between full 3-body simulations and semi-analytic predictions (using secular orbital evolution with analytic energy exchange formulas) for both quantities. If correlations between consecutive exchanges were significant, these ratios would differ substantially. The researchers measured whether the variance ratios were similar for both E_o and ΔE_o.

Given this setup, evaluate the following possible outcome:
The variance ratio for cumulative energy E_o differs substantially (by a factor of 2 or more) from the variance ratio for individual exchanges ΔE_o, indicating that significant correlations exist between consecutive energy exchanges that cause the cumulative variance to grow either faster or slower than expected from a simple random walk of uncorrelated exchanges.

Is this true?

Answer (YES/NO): NO